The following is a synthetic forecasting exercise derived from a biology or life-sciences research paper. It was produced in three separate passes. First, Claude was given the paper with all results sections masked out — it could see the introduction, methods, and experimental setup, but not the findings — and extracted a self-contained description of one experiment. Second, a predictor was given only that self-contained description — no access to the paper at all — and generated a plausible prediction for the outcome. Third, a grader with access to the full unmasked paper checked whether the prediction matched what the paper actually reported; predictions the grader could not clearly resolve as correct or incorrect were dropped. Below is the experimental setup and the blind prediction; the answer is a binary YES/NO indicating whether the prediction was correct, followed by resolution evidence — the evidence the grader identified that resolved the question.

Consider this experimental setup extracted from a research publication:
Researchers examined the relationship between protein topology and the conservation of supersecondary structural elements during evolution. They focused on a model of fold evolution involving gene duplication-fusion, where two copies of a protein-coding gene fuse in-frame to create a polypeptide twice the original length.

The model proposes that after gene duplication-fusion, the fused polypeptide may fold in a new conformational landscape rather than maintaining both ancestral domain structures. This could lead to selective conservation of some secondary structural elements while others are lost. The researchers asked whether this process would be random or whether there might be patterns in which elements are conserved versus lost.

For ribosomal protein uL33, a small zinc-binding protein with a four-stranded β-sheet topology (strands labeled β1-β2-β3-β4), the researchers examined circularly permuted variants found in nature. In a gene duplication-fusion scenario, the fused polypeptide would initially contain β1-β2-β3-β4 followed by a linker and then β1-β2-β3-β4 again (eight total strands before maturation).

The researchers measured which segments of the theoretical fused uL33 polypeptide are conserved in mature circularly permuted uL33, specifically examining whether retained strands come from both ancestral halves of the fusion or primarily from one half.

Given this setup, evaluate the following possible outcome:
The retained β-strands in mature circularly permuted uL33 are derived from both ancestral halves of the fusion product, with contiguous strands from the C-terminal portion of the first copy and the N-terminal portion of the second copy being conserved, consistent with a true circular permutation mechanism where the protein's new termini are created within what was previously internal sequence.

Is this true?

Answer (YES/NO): YES